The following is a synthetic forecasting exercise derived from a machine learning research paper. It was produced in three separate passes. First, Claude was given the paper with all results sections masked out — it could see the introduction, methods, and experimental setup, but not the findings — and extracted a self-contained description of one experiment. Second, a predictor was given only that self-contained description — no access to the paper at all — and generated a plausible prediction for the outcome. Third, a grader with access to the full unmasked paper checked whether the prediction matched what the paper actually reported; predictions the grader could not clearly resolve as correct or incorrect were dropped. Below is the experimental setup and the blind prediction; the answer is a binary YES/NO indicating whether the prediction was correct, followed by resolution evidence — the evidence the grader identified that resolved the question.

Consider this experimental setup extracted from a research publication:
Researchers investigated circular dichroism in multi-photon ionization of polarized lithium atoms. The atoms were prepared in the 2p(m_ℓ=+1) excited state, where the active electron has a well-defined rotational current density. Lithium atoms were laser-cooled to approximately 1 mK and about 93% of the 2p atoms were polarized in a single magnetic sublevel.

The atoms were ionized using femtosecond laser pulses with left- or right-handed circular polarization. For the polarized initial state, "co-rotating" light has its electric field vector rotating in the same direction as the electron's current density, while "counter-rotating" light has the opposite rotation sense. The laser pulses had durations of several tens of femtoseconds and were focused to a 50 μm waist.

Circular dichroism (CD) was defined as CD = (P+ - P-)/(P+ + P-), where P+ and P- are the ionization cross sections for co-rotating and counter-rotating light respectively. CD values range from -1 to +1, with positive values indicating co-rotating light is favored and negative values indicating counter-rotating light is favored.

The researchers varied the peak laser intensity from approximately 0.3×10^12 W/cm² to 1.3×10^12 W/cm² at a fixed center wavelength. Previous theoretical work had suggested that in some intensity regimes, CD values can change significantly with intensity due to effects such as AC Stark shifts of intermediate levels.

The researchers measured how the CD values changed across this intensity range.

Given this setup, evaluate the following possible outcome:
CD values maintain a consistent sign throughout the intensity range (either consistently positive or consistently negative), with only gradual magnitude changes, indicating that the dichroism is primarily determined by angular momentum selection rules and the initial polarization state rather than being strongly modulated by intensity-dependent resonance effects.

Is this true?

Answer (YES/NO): YES